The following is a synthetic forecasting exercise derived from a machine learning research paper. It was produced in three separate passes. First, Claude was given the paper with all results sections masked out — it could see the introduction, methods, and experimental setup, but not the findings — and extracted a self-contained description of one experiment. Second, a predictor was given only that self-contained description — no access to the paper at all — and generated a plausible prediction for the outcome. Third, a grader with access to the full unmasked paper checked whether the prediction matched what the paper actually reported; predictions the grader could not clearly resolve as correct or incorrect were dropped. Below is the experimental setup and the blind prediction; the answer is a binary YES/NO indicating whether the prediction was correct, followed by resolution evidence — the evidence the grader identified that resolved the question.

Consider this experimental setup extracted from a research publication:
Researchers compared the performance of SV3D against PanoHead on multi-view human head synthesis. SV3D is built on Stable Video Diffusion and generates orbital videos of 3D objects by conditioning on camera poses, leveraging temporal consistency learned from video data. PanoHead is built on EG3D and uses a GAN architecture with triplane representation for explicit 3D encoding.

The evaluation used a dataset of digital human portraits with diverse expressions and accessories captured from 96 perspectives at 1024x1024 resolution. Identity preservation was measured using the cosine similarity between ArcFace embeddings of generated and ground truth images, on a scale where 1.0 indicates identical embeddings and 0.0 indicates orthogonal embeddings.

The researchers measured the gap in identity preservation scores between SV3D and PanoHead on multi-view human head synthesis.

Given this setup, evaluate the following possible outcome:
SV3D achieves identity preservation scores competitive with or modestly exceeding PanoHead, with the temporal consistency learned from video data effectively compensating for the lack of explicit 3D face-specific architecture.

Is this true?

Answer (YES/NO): NO